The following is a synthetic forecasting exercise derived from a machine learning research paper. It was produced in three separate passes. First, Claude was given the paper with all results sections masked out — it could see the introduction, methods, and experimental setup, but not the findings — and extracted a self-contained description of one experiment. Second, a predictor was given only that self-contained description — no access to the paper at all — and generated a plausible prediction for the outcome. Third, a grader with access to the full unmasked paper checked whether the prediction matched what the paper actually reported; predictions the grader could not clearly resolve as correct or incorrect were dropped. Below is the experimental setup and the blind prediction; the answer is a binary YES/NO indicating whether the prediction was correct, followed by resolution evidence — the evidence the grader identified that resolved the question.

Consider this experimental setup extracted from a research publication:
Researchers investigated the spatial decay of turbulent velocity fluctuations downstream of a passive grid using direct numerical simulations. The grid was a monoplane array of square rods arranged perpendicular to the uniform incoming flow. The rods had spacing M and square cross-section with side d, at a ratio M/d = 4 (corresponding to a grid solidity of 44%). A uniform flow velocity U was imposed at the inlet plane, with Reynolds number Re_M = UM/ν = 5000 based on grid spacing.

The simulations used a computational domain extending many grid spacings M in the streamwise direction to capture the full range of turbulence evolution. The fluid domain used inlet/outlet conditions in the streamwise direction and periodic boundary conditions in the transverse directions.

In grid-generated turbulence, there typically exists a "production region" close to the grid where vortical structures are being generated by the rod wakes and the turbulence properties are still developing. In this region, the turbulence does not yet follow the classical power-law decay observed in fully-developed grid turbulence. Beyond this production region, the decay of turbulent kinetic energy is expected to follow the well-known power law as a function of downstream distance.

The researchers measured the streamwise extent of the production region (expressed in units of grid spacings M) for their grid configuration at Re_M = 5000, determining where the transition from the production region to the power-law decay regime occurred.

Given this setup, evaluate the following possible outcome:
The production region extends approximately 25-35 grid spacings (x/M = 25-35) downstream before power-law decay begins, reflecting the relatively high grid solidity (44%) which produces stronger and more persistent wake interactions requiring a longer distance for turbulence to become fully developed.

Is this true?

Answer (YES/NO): NO